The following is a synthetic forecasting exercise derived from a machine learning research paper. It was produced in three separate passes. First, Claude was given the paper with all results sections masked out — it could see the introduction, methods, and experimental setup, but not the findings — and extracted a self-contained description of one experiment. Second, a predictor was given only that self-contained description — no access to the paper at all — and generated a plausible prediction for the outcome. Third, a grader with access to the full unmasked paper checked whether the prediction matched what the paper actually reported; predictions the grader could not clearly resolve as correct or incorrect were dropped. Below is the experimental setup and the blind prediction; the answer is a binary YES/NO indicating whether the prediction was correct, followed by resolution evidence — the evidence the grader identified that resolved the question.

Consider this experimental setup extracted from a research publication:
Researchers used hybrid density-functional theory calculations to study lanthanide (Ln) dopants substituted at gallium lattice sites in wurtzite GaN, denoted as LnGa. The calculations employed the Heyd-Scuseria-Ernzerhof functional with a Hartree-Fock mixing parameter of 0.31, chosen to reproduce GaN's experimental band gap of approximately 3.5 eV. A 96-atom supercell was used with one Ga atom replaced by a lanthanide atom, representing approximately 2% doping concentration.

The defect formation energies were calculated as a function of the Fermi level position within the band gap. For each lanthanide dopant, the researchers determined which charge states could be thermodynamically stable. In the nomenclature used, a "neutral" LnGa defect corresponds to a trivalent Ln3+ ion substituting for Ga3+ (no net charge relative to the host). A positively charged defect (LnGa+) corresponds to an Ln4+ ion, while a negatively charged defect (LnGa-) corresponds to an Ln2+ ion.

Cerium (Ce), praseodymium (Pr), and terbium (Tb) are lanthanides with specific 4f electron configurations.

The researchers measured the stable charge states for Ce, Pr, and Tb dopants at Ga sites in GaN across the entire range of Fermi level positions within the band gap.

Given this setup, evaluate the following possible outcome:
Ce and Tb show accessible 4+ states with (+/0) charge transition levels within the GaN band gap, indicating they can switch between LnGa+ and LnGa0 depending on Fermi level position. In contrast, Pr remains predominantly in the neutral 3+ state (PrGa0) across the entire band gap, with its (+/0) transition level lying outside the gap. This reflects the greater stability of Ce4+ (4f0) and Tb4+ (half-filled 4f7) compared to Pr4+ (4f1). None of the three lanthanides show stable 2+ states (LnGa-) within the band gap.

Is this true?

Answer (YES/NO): NO